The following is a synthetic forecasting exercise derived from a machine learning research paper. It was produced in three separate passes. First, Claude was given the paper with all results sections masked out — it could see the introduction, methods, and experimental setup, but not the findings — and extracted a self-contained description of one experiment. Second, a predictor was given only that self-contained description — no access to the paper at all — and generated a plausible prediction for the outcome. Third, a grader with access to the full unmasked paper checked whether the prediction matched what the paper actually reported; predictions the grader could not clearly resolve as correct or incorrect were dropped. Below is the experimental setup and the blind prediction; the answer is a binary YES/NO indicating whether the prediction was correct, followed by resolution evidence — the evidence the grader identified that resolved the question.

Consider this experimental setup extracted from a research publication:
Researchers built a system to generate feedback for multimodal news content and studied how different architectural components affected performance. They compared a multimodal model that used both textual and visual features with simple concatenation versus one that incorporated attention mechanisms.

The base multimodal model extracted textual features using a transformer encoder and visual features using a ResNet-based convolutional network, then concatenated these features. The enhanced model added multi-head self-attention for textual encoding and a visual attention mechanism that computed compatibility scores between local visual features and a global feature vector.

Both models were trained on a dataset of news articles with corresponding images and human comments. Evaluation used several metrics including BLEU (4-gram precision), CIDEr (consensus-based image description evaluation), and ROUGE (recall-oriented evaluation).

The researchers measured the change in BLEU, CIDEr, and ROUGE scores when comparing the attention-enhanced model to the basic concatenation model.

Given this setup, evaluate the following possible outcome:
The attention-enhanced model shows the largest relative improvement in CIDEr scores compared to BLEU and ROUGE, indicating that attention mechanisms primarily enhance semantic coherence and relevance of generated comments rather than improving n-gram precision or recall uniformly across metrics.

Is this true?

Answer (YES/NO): NO